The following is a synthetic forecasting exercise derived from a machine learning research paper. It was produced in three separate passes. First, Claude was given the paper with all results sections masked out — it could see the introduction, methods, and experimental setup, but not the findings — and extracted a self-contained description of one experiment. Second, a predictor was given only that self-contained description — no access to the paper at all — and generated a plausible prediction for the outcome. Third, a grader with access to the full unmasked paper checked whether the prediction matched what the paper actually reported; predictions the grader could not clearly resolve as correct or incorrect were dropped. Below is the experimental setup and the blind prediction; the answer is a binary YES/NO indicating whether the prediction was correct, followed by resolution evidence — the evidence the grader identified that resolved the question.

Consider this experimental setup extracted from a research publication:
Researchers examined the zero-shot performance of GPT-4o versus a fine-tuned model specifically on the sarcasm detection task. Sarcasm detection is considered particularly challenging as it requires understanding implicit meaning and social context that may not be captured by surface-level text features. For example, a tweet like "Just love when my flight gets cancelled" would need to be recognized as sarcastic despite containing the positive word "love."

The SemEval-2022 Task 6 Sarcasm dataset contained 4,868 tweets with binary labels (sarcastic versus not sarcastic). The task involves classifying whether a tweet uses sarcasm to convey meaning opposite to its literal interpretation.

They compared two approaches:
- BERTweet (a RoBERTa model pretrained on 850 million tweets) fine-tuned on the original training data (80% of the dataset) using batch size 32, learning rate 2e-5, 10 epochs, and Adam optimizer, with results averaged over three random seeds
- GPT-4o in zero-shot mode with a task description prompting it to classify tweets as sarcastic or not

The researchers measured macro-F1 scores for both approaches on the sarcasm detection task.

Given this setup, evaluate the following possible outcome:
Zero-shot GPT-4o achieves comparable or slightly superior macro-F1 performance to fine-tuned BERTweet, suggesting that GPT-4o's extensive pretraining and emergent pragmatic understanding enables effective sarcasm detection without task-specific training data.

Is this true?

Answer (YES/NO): NO